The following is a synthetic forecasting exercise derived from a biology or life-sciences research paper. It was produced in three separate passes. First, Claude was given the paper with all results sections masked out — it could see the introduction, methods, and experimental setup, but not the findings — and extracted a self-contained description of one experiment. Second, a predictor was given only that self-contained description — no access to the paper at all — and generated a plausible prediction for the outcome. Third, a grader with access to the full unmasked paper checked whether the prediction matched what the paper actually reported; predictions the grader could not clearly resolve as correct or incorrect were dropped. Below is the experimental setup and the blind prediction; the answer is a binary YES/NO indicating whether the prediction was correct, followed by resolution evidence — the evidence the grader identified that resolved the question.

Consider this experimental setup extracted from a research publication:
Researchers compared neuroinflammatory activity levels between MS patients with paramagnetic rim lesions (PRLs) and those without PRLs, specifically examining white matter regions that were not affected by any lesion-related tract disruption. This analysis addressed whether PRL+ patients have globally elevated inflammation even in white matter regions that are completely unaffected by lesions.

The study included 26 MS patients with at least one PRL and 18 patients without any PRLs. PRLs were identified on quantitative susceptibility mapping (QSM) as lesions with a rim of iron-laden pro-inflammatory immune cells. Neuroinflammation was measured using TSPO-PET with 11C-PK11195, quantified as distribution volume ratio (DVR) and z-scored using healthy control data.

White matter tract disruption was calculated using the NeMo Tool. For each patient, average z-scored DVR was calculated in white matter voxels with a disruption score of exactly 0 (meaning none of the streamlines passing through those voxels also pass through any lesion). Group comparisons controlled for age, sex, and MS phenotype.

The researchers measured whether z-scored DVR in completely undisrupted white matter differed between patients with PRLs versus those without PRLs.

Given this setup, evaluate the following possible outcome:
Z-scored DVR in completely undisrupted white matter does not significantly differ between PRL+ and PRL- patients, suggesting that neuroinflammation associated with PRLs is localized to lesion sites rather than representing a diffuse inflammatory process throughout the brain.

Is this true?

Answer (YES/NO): YES